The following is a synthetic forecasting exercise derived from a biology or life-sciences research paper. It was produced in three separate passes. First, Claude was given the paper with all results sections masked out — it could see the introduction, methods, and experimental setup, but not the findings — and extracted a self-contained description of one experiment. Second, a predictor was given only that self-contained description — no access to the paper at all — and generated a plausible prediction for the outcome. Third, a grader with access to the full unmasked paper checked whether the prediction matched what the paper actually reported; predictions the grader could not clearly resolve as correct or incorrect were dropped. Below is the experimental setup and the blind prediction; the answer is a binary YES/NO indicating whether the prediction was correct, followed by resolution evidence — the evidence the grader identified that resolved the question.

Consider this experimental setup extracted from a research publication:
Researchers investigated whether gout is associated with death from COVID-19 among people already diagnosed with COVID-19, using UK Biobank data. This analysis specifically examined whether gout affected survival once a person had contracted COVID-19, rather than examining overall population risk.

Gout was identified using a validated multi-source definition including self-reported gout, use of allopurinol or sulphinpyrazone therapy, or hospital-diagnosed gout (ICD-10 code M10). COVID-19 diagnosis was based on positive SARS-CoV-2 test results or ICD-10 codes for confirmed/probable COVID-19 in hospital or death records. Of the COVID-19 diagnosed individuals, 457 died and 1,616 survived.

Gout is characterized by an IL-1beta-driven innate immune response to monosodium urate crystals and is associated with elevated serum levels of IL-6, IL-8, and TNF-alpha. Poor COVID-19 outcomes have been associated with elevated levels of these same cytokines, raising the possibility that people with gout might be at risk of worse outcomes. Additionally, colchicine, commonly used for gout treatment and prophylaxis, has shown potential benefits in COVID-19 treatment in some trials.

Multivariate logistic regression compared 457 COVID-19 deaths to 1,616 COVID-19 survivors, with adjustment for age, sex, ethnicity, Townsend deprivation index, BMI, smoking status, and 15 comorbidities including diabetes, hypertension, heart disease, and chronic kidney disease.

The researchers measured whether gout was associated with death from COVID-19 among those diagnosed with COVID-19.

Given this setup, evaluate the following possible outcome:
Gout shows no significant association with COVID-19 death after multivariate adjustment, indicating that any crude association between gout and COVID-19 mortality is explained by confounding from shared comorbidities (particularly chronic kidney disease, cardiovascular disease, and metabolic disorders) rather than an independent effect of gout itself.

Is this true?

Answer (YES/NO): NO